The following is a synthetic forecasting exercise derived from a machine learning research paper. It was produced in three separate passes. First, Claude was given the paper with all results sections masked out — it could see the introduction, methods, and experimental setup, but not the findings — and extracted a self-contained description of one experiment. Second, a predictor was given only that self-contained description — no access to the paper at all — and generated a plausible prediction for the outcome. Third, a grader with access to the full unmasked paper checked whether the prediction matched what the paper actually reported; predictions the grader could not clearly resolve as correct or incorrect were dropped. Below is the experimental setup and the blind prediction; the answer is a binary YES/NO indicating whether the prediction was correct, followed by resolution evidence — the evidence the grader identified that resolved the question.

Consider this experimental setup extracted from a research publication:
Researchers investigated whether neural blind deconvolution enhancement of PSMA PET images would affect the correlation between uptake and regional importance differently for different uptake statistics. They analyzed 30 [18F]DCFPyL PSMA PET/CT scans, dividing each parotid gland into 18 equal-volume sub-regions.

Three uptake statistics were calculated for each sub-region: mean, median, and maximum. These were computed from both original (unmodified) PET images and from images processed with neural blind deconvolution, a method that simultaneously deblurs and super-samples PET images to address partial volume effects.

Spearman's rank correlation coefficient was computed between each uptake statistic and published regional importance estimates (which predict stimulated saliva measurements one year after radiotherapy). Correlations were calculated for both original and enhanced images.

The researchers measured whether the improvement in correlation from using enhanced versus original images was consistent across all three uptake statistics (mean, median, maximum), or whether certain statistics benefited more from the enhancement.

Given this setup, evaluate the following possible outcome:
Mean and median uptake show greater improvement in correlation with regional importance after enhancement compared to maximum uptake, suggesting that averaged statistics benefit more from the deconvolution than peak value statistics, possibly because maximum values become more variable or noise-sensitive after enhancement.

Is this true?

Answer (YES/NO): YES